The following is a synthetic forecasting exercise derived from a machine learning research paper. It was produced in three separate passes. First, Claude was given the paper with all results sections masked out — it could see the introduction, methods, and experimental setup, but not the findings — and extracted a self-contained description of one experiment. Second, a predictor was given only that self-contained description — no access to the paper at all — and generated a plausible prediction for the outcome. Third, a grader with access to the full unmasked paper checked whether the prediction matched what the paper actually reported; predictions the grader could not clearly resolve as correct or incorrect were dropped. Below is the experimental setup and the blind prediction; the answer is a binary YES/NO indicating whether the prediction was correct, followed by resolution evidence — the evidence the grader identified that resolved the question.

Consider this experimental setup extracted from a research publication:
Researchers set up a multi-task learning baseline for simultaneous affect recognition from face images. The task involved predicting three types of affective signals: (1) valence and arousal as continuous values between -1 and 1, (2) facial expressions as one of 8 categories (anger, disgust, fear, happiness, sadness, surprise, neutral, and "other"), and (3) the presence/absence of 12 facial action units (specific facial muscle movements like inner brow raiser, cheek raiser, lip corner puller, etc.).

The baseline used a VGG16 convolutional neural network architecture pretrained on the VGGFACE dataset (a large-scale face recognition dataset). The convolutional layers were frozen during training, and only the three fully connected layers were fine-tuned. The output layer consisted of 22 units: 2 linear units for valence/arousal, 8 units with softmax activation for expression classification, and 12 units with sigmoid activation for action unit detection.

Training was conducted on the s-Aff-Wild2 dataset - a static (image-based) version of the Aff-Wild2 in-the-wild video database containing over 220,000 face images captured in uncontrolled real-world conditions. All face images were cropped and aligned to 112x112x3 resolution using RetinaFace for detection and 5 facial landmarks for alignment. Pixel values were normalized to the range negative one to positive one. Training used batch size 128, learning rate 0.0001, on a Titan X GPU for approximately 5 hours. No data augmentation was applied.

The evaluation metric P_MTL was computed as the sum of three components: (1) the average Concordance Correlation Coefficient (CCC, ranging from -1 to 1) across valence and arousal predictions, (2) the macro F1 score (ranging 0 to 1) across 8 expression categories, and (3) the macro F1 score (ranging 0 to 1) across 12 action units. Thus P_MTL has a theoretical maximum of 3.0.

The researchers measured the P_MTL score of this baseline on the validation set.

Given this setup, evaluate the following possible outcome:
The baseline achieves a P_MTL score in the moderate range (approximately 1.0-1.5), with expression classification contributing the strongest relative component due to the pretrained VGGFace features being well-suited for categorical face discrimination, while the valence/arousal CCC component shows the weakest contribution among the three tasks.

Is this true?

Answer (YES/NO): NO